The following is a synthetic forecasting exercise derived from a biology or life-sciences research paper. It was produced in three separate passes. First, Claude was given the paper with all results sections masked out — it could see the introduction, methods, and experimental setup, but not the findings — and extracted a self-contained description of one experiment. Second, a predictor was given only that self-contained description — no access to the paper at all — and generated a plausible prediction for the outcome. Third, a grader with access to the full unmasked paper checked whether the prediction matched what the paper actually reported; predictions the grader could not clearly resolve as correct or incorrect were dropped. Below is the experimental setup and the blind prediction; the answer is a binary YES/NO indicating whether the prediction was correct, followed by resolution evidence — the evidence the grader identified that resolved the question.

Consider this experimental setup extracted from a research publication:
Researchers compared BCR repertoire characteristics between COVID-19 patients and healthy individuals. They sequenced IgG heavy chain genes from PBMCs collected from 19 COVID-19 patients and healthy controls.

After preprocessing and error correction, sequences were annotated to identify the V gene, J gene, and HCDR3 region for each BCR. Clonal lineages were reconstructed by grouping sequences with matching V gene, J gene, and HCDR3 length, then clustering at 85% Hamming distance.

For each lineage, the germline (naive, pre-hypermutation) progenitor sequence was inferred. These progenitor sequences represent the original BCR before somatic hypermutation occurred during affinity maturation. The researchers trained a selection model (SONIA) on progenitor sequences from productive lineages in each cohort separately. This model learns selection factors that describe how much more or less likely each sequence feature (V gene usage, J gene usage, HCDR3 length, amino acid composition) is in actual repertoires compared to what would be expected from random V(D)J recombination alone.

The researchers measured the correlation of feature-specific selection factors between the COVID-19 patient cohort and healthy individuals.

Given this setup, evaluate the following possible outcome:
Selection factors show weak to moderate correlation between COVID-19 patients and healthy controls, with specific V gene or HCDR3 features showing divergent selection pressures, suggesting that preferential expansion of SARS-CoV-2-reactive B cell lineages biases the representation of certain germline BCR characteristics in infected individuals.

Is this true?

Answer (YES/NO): NO